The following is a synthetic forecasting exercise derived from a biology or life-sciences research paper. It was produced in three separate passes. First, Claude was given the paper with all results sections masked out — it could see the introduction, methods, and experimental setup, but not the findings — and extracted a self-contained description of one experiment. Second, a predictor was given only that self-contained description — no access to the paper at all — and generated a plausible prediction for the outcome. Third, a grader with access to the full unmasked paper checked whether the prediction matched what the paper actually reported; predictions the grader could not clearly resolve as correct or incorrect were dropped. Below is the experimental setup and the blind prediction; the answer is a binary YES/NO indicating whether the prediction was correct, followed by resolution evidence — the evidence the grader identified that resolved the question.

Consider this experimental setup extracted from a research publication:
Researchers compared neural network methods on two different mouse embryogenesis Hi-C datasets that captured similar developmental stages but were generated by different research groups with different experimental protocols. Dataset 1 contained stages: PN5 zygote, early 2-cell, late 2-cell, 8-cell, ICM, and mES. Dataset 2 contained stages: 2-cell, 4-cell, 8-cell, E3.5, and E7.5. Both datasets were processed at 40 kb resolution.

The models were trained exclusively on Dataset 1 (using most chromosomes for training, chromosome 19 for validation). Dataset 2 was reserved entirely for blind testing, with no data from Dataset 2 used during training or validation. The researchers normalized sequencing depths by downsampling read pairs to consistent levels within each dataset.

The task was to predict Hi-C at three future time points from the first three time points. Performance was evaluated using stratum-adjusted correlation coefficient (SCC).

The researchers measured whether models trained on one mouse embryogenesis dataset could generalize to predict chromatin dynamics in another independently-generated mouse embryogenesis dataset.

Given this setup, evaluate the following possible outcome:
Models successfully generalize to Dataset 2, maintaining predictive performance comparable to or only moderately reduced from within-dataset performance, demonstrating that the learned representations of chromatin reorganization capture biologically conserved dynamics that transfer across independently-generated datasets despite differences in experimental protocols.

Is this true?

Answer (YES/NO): YES